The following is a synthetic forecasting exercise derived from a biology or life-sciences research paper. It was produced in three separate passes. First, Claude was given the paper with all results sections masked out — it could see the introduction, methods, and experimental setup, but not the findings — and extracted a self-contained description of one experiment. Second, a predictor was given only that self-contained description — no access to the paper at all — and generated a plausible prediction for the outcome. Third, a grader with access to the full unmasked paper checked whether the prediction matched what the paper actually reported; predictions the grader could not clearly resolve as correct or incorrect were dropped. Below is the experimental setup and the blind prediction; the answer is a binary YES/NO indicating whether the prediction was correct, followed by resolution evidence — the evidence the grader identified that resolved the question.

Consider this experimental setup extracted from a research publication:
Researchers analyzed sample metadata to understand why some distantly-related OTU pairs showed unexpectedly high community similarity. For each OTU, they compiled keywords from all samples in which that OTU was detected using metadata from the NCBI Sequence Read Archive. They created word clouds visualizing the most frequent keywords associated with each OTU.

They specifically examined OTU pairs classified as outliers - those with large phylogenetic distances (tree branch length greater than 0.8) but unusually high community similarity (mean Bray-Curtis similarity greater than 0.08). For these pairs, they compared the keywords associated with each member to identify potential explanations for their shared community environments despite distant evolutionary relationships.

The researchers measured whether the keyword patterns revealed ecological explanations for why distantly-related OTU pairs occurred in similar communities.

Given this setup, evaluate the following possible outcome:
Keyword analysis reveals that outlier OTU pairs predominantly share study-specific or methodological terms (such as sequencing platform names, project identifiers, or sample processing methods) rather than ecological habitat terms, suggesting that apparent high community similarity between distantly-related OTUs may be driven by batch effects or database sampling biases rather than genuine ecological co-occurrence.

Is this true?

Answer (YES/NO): NO